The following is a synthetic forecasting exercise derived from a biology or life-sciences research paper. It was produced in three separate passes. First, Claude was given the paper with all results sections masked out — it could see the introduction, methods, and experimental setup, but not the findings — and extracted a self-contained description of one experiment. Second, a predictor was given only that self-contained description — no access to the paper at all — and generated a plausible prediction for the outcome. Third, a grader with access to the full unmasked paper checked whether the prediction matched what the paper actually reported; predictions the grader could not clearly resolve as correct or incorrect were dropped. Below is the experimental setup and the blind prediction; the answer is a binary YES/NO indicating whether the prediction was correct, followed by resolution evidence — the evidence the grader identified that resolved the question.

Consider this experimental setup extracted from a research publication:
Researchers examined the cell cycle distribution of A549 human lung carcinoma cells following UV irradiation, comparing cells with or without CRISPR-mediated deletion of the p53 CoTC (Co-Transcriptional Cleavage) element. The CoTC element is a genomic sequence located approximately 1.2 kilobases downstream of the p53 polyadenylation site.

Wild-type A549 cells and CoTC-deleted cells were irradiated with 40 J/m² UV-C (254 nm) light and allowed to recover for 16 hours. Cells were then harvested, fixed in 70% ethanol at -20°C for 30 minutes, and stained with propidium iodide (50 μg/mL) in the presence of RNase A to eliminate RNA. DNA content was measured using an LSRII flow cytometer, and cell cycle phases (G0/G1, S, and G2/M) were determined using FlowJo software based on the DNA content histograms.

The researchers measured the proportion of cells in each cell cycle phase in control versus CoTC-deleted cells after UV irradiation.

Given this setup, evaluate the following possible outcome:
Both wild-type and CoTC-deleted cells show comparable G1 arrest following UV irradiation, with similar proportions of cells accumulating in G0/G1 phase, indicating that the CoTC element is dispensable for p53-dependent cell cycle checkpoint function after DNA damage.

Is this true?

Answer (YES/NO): NO